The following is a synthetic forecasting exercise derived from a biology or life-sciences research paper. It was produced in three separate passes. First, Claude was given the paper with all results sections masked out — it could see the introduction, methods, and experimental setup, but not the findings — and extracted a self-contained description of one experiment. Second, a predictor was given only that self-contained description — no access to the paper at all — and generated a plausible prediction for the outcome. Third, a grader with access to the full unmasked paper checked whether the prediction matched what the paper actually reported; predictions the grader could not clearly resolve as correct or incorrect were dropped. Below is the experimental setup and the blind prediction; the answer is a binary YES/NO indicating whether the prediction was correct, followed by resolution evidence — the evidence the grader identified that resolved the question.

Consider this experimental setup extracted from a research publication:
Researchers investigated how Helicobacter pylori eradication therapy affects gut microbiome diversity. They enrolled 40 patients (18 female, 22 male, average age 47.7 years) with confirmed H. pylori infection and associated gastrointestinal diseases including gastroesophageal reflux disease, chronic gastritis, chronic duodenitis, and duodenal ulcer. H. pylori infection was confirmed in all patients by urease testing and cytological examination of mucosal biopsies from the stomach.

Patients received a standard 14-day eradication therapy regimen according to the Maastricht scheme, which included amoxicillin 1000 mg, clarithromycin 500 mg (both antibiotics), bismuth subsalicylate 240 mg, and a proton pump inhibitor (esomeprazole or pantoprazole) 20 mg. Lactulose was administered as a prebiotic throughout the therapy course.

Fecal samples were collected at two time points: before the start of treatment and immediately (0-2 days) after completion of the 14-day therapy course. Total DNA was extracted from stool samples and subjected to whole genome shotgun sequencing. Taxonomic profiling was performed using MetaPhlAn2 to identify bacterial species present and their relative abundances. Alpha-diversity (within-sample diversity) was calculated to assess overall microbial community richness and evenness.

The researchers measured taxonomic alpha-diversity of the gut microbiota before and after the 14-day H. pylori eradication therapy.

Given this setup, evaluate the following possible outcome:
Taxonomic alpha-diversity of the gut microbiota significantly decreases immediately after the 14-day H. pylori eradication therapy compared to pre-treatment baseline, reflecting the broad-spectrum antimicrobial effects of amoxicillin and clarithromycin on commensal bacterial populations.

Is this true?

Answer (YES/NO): YES